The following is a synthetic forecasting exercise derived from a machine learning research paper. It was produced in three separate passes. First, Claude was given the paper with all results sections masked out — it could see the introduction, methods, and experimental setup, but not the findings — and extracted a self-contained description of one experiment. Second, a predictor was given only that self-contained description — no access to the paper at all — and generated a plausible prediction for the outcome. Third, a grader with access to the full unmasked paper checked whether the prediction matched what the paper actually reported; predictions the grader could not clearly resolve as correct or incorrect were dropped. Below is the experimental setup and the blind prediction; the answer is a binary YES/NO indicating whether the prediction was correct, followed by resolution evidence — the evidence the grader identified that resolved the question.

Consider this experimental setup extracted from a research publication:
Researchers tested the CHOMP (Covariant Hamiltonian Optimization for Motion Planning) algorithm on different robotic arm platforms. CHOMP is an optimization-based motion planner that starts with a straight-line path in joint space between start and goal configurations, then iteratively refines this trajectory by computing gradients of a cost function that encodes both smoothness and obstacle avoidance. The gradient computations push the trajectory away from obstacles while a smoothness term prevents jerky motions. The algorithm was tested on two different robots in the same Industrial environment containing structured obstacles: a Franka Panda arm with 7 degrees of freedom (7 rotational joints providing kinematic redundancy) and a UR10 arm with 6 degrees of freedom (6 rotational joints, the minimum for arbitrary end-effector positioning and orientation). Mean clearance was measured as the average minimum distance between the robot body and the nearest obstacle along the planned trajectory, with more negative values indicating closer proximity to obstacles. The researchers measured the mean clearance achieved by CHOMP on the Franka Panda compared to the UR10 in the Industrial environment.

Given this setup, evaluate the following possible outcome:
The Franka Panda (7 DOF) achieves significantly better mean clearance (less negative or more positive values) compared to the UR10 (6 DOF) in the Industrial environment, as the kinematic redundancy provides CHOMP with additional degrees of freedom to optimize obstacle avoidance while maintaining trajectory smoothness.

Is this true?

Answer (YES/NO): YES